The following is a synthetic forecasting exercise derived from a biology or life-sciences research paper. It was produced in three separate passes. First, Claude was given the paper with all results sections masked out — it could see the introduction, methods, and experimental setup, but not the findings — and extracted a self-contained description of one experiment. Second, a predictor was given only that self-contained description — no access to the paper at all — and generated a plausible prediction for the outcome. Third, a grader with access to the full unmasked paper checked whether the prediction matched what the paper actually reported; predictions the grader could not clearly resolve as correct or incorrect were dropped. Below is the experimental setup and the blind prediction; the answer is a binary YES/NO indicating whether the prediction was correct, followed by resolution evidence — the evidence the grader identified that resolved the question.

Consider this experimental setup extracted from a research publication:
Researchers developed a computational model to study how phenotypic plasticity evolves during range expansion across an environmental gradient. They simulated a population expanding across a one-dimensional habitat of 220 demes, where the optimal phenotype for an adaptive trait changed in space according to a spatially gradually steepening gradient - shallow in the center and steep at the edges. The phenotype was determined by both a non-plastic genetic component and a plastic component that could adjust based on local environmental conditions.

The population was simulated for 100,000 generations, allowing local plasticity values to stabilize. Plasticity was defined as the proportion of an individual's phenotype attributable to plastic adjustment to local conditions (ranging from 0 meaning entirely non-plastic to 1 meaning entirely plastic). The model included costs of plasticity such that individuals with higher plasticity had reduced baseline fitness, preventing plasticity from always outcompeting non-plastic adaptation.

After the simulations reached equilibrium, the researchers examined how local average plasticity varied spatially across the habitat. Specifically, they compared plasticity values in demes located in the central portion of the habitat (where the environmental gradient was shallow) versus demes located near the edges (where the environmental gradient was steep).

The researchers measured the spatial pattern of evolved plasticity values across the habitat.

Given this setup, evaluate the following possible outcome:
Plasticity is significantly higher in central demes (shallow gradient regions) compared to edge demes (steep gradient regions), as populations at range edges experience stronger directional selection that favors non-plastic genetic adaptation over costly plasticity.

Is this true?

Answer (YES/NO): NO